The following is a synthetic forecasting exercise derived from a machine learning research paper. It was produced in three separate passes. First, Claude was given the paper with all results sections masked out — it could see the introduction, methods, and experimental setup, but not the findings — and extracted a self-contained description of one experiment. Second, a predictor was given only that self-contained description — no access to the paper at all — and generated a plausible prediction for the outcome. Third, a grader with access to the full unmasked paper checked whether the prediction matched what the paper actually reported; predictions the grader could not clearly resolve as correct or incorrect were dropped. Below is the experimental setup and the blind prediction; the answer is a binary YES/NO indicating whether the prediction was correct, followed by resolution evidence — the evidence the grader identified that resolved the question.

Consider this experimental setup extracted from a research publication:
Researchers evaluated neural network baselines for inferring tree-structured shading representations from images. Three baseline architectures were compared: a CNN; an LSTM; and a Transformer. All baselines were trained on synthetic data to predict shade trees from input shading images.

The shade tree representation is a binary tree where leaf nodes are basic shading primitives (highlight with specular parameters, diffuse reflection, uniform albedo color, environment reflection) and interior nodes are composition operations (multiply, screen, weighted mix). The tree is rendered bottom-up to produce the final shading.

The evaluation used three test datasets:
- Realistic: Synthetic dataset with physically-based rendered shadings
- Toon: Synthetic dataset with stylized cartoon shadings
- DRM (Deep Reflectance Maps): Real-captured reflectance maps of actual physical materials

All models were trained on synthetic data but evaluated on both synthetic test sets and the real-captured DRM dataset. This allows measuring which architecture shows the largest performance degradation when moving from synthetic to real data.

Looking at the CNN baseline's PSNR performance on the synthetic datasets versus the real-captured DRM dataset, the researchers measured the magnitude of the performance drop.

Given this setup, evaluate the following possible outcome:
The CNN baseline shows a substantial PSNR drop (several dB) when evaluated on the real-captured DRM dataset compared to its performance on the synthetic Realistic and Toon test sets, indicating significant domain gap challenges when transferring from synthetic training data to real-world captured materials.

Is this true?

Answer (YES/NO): YES